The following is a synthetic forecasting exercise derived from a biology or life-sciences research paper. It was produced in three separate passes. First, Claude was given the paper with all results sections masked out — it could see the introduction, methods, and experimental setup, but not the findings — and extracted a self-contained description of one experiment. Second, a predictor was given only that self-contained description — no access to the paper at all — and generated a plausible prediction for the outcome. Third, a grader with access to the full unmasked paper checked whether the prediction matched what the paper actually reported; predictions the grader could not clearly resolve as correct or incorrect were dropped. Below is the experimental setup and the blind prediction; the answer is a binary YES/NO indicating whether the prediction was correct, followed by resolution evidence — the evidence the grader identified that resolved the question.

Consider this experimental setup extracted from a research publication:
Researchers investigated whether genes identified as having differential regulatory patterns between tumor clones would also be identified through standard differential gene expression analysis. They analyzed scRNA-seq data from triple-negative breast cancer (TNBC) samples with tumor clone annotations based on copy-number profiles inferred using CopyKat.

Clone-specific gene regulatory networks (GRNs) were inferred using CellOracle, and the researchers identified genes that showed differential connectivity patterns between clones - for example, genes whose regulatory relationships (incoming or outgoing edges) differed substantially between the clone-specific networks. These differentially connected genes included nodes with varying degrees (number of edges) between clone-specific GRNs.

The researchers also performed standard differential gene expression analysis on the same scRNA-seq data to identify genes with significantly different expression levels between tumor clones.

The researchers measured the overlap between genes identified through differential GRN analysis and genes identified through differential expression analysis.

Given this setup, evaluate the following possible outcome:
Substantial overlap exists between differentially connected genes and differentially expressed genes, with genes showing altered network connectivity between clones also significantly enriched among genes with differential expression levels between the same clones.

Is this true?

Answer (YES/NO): NO